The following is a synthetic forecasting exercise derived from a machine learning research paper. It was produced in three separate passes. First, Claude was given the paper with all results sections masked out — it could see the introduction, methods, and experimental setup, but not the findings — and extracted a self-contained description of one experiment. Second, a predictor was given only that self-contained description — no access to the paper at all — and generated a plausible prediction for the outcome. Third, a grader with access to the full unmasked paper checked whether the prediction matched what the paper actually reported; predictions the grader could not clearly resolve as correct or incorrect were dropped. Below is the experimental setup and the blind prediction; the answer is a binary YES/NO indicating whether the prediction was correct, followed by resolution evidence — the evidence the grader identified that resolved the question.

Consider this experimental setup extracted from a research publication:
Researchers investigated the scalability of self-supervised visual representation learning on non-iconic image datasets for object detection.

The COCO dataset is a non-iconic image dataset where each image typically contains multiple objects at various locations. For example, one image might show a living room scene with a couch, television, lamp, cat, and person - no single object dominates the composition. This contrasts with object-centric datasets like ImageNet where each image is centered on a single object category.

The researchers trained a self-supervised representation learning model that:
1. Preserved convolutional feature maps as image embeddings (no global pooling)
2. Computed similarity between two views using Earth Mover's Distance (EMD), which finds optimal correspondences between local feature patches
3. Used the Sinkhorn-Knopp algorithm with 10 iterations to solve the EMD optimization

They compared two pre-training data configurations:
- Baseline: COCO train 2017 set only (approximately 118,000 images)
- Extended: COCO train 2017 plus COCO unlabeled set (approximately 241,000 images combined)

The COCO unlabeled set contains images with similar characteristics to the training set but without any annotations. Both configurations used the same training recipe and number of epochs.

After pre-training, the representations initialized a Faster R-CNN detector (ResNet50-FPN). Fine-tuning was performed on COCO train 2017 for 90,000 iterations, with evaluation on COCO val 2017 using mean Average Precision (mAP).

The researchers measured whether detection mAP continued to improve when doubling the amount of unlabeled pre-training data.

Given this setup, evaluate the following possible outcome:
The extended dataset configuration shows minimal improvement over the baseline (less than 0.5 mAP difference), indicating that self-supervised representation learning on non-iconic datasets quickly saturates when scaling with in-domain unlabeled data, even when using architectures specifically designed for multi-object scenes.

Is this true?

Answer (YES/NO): NO